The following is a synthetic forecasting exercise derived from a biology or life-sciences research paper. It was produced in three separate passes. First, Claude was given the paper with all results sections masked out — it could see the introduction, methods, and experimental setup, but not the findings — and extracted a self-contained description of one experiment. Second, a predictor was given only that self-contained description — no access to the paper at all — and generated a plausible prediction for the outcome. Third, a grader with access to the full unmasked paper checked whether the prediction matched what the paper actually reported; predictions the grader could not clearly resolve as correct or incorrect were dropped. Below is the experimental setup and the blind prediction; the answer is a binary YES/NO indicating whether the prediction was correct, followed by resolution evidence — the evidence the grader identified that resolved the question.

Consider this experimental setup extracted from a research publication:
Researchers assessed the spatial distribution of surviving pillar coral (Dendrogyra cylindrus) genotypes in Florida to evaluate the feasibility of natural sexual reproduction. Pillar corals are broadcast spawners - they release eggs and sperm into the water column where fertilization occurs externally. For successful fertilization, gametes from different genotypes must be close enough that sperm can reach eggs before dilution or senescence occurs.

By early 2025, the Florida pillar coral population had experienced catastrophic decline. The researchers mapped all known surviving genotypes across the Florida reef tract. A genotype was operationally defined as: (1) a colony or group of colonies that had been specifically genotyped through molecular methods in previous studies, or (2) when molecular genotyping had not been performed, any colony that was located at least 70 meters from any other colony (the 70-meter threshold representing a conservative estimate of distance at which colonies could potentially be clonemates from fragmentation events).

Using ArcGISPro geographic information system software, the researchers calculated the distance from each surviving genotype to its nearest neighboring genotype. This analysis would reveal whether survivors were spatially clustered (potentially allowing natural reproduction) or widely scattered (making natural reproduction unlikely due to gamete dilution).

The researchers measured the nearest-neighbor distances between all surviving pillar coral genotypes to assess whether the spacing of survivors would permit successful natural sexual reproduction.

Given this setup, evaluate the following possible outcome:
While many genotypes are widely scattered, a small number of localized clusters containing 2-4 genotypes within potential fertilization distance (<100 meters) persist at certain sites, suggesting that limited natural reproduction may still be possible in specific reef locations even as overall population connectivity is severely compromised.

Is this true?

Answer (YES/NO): NO